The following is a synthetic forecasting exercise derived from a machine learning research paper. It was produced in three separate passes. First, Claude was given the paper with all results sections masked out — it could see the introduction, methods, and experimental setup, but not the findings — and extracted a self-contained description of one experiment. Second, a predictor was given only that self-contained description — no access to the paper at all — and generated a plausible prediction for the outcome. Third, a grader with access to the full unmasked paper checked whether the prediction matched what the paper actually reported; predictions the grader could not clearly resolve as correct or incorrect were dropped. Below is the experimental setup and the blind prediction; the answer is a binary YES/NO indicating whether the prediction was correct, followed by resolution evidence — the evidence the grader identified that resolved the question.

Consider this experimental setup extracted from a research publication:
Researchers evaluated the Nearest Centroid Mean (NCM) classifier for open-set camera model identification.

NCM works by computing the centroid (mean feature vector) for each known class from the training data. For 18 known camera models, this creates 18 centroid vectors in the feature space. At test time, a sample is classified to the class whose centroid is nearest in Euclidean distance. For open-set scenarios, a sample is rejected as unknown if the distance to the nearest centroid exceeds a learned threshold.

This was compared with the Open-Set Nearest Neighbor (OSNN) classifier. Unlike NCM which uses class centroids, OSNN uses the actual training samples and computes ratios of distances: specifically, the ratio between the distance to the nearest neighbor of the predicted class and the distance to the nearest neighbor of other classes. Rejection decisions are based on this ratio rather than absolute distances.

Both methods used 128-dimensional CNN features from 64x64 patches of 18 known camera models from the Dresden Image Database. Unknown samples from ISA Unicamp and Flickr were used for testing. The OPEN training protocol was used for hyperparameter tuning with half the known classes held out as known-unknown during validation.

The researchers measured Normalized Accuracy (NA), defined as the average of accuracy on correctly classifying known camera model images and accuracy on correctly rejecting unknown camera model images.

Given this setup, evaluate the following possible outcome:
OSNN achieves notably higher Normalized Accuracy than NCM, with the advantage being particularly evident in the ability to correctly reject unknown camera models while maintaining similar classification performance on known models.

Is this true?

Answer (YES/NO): NO